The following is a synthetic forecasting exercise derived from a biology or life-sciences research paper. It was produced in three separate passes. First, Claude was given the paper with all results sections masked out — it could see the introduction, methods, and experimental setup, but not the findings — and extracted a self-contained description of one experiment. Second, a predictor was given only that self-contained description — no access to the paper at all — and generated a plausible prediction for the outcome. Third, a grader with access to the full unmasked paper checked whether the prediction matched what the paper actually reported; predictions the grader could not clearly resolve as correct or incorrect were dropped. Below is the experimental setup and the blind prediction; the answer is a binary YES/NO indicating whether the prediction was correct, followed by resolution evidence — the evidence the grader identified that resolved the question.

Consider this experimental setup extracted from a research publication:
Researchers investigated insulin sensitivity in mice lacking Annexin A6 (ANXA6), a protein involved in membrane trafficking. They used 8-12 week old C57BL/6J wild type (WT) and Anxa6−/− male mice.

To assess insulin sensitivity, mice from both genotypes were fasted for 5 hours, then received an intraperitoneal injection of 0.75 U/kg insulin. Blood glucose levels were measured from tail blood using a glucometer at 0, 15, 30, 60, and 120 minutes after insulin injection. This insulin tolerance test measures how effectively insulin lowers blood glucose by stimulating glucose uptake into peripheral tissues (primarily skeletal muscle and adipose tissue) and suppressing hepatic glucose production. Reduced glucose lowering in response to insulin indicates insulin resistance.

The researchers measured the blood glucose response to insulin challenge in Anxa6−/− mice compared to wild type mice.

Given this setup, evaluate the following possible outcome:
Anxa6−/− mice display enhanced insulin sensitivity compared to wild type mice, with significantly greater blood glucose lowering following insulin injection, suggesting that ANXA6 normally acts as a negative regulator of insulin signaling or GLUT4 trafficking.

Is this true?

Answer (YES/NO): NO